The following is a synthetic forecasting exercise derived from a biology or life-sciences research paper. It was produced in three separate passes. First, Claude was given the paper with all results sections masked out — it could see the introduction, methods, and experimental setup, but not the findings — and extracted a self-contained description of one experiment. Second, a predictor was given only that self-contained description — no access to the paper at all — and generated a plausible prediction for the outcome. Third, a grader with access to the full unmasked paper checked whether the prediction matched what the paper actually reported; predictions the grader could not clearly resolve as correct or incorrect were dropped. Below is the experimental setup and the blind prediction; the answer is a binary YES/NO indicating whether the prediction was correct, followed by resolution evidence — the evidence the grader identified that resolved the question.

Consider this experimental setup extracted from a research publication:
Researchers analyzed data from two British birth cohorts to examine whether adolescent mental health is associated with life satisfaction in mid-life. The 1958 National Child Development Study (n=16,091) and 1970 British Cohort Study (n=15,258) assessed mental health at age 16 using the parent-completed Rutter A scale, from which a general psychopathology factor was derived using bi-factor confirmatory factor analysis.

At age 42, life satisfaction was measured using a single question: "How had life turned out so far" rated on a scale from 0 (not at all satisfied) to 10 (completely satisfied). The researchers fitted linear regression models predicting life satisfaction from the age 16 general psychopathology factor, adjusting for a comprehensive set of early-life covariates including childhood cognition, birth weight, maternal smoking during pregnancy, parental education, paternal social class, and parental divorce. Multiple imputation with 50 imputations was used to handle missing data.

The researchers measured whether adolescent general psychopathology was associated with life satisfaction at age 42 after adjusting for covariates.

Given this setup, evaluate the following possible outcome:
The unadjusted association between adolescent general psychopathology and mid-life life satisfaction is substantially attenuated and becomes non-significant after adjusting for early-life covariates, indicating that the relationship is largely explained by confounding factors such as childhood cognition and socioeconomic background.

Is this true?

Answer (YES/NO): NO